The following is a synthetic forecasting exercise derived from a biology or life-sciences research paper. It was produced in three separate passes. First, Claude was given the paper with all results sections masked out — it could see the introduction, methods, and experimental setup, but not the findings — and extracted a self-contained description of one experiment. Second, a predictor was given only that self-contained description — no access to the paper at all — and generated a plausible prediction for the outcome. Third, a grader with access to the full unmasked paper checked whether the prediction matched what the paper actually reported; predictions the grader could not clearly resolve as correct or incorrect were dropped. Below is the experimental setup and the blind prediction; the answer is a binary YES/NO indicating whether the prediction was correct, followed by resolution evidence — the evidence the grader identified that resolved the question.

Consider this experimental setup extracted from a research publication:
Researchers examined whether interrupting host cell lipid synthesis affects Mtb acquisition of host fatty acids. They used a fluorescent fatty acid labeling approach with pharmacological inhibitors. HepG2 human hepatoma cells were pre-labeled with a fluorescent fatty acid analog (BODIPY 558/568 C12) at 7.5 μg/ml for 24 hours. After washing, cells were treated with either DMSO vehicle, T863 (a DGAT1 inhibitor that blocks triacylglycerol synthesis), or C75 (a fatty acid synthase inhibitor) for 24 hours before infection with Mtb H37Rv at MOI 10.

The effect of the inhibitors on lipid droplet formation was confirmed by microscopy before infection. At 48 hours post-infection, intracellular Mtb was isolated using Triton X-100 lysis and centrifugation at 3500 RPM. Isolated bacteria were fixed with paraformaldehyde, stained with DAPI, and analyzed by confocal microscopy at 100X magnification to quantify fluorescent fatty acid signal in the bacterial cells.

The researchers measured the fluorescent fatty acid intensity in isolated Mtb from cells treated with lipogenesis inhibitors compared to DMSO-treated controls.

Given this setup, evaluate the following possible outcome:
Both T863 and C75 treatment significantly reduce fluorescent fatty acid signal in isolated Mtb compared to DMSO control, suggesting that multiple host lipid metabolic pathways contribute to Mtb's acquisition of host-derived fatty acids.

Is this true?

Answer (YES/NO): NO